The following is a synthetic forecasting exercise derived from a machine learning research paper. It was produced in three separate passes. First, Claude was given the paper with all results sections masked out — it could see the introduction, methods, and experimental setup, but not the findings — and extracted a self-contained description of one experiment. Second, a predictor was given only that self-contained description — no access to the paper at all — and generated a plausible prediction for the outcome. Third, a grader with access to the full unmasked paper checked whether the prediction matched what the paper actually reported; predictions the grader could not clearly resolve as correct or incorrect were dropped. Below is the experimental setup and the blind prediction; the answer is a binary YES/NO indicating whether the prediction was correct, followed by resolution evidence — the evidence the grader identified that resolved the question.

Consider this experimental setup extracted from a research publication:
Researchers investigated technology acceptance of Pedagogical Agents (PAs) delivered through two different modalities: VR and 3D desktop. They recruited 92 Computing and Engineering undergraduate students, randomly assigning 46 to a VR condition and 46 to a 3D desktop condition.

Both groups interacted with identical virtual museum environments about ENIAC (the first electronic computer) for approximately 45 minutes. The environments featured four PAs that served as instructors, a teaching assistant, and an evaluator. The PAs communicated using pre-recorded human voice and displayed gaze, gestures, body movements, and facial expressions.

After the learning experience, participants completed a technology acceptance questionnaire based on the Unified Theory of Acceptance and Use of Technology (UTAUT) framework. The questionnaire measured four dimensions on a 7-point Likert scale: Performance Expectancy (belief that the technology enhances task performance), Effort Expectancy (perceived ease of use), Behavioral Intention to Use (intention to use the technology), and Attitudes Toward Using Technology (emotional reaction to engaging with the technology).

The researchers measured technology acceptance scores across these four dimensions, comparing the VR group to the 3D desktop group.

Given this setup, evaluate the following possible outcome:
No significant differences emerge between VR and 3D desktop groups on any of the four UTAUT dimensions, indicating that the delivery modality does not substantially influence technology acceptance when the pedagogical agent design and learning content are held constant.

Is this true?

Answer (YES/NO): YES